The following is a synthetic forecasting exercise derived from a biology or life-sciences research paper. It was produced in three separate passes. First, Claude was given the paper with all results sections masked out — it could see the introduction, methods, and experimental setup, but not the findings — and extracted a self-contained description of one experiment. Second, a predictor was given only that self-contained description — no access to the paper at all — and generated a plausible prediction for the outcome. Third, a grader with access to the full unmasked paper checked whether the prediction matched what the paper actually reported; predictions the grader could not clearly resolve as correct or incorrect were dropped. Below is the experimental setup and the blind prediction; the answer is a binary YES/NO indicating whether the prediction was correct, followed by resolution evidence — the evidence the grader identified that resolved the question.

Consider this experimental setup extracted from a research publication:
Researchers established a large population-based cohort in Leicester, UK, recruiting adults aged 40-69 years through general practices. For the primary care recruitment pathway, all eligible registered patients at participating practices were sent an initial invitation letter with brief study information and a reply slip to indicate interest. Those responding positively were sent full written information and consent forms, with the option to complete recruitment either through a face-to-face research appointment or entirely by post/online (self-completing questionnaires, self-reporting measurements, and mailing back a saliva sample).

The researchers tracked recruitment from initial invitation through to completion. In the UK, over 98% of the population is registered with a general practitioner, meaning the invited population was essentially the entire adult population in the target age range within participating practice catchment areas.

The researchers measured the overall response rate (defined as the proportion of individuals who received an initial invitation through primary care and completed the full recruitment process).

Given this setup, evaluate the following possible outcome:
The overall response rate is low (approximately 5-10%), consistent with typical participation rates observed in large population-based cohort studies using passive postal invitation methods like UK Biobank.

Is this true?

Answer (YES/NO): YES